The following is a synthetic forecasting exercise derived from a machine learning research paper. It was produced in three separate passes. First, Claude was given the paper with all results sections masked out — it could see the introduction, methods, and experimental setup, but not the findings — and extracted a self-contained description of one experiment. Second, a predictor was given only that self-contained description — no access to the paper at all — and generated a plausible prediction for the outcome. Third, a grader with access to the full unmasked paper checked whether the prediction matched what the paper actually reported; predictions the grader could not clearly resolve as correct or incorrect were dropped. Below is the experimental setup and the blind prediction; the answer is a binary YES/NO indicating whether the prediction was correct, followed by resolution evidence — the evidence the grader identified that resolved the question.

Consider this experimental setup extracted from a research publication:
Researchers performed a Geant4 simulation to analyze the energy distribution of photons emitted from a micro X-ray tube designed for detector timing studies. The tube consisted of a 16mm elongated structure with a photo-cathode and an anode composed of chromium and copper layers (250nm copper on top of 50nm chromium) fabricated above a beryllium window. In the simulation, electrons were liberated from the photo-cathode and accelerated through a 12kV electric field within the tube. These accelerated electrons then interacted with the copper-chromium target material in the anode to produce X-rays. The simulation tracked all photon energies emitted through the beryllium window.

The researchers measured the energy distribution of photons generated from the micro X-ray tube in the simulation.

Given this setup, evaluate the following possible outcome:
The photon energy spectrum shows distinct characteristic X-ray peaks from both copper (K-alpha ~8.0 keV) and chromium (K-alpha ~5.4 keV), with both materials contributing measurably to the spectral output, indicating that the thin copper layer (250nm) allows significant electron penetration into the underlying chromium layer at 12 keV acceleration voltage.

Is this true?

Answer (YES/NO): YES